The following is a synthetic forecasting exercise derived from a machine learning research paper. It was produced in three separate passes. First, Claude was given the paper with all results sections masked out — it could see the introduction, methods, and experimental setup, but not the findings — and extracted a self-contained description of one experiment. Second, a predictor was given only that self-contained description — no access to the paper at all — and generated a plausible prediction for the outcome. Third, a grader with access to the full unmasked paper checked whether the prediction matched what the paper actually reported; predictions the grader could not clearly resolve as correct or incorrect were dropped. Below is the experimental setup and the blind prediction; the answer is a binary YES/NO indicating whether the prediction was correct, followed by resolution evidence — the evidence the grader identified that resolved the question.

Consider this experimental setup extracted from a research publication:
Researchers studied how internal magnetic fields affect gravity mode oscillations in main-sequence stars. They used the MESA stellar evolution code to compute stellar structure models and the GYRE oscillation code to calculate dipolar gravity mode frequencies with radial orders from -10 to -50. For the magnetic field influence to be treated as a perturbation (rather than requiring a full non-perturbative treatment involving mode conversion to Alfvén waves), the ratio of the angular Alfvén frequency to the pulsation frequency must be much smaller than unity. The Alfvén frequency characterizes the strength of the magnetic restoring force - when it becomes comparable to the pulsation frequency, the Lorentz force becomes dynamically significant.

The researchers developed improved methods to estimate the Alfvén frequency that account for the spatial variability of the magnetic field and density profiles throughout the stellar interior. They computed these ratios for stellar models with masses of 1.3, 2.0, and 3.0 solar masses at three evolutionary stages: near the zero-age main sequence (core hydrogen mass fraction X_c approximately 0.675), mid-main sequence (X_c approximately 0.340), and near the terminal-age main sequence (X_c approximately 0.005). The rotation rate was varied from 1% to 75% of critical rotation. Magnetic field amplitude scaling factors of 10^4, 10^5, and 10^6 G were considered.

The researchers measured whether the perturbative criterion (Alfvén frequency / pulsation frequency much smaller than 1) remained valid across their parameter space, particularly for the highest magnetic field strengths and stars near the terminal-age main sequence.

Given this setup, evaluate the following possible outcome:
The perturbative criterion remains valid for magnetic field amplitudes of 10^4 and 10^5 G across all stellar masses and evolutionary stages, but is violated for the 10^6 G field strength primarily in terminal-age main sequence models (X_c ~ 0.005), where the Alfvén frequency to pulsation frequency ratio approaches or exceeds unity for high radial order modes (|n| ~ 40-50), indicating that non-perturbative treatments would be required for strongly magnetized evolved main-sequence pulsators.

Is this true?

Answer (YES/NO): NO